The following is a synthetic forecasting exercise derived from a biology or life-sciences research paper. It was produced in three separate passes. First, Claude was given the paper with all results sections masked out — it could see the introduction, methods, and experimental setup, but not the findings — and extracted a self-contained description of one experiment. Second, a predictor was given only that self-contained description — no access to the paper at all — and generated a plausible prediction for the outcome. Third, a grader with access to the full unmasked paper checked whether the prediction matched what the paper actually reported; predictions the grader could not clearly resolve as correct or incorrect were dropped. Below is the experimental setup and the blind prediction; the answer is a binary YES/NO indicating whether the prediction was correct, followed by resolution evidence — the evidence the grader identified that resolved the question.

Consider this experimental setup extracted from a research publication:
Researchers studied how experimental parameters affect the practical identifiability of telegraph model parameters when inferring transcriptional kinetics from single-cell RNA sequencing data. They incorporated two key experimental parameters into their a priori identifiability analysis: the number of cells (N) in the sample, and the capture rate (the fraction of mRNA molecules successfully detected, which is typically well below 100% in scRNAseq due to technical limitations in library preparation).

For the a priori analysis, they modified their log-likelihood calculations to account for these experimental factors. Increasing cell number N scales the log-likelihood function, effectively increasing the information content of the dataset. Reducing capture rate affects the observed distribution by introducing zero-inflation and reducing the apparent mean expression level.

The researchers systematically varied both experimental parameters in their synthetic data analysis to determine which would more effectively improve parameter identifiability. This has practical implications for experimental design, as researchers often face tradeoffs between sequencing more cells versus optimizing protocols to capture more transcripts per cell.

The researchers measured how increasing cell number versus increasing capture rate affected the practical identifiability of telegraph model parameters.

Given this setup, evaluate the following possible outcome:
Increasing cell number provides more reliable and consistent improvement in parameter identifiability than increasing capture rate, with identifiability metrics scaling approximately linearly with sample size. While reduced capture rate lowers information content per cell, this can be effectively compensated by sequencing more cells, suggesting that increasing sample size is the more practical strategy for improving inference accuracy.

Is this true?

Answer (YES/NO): NO